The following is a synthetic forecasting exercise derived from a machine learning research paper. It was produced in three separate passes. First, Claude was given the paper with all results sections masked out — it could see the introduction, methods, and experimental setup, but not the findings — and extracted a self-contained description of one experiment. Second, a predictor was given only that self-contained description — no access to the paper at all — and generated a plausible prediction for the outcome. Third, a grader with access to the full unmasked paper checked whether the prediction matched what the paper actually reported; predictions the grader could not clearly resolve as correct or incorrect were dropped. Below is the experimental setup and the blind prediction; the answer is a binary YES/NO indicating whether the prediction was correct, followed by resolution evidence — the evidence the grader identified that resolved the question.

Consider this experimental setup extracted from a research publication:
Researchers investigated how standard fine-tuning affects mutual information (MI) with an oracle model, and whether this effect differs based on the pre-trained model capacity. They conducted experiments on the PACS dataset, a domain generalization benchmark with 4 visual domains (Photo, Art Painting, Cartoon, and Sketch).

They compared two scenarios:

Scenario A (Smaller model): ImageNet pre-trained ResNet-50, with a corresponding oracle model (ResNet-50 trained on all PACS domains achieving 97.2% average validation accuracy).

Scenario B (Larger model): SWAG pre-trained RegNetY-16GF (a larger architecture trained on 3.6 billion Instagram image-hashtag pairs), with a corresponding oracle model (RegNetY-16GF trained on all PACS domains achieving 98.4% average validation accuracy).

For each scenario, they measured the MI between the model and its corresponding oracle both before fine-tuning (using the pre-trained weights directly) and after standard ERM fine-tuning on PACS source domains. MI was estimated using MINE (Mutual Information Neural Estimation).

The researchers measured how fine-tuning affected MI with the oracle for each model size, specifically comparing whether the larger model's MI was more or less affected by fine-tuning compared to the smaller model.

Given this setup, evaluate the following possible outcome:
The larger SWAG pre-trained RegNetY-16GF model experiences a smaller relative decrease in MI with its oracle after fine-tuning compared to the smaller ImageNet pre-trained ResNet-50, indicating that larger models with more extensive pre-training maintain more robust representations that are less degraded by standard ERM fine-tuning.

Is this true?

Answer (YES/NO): NO